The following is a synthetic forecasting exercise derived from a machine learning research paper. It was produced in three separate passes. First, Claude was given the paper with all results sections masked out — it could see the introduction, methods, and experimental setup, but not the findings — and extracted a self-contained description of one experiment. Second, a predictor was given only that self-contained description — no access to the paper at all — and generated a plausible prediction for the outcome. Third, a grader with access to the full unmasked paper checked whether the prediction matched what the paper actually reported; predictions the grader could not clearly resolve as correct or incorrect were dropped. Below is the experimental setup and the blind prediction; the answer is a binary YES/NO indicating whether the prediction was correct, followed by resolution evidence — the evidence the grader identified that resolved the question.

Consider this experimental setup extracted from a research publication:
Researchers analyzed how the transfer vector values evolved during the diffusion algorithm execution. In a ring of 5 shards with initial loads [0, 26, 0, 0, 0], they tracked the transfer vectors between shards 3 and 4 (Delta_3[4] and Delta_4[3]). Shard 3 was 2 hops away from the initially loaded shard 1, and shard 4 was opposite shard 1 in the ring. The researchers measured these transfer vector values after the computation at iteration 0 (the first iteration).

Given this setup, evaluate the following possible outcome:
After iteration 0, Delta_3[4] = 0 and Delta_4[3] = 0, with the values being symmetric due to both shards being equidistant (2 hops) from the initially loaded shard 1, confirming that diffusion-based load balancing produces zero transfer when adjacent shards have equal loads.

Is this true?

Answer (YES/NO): NO